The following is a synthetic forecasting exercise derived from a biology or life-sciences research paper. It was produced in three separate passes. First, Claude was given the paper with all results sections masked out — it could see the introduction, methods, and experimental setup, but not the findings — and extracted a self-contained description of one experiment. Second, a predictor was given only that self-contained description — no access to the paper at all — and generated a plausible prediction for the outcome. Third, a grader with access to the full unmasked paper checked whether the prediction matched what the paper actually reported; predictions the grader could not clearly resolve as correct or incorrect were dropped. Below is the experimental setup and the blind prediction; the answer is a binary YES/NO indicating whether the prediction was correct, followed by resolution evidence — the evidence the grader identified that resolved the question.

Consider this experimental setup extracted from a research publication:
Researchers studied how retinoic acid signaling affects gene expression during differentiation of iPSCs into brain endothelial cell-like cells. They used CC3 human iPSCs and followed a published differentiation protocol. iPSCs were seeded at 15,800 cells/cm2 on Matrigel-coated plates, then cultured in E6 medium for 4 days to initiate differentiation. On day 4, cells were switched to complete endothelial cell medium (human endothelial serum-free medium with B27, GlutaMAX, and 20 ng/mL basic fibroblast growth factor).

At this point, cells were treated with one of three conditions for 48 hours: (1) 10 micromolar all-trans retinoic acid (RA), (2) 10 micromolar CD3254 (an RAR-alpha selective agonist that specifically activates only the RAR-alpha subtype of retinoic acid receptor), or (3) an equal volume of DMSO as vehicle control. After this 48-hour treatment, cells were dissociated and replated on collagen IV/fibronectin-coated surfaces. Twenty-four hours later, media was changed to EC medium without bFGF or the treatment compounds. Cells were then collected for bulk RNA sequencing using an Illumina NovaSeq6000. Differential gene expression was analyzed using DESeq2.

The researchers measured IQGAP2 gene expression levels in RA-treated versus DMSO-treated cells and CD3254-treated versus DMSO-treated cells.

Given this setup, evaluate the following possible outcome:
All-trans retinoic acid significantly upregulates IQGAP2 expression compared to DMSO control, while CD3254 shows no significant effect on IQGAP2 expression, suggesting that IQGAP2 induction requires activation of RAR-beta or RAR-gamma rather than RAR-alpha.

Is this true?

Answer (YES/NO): NO